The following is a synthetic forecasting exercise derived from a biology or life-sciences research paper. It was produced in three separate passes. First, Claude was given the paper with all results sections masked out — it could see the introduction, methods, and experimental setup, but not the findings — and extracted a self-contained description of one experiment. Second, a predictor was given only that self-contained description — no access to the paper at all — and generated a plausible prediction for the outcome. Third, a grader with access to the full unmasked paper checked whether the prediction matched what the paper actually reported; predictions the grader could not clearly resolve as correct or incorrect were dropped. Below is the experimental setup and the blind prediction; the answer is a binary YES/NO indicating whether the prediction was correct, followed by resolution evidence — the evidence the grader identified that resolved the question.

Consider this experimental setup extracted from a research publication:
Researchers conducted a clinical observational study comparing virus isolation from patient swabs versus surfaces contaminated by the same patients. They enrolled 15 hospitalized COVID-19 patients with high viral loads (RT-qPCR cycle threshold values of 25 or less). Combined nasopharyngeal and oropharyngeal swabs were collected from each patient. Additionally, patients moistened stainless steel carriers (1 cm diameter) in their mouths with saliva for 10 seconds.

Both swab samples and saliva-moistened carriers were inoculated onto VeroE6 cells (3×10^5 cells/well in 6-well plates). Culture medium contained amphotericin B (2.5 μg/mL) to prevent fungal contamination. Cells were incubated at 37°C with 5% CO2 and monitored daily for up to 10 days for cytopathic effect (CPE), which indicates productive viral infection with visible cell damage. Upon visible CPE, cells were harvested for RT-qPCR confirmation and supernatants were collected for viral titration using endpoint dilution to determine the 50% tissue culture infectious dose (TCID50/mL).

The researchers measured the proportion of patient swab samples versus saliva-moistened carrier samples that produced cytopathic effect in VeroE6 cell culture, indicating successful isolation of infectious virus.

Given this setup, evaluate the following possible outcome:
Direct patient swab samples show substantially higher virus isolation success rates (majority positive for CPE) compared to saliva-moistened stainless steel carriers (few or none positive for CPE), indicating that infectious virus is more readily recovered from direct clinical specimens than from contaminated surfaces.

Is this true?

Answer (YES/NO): NO